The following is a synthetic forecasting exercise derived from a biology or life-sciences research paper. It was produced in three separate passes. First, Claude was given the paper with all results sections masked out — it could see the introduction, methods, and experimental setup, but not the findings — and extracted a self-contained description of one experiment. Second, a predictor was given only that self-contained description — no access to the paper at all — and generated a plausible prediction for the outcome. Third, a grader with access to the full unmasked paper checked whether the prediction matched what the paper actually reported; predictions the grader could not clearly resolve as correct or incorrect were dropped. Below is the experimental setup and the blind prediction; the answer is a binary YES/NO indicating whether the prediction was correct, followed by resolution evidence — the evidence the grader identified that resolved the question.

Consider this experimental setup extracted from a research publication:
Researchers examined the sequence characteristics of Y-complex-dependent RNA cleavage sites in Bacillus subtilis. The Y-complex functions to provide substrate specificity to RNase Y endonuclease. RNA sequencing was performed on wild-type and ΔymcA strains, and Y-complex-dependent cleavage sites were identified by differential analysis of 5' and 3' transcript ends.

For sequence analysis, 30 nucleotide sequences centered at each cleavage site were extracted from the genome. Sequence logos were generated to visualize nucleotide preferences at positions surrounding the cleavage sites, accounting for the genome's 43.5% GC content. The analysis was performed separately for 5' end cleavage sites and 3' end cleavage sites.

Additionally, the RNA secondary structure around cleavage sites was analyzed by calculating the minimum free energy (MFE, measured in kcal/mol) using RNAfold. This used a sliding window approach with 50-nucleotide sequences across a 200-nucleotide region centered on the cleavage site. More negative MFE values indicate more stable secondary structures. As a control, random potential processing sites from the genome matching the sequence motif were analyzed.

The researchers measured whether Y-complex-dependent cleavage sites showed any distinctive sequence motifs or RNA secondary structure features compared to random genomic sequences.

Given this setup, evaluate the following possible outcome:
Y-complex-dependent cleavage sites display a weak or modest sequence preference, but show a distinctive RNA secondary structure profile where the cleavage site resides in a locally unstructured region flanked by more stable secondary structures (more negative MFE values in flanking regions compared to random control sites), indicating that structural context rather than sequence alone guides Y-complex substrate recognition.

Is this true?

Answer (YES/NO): NO